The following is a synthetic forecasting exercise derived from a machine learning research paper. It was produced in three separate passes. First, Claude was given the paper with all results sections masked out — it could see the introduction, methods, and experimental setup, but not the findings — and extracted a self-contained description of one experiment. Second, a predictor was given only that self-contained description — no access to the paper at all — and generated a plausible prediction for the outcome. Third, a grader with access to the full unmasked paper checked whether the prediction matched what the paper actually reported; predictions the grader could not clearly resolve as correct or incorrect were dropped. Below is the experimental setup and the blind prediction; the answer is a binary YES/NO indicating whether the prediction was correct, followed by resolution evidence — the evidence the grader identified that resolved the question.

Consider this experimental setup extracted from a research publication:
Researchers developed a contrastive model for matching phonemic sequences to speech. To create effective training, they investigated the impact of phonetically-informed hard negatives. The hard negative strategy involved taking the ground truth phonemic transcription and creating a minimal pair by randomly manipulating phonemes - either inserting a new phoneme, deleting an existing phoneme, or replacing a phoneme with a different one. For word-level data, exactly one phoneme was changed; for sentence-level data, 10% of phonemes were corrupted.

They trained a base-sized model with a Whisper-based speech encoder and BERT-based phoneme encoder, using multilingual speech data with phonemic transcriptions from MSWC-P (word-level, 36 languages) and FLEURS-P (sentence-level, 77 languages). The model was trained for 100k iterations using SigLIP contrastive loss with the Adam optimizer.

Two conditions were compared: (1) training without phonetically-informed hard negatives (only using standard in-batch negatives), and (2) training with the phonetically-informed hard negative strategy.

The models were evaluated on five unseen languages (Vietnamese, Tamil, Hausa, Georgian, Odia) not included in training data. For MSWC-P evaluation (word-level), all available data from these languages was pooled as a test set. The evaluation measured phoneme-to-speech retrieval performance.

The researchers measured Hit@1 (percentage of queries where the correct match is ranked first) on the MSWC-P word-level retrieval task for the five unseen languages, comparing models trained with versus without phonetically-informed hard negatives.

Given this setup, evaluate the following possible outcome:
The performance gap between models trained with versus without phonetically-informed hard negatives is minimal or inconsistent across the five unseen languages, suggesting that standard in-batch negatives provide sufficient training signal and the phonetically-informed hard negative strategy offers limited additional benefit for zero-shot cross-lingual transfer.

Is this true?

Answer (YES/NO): NO